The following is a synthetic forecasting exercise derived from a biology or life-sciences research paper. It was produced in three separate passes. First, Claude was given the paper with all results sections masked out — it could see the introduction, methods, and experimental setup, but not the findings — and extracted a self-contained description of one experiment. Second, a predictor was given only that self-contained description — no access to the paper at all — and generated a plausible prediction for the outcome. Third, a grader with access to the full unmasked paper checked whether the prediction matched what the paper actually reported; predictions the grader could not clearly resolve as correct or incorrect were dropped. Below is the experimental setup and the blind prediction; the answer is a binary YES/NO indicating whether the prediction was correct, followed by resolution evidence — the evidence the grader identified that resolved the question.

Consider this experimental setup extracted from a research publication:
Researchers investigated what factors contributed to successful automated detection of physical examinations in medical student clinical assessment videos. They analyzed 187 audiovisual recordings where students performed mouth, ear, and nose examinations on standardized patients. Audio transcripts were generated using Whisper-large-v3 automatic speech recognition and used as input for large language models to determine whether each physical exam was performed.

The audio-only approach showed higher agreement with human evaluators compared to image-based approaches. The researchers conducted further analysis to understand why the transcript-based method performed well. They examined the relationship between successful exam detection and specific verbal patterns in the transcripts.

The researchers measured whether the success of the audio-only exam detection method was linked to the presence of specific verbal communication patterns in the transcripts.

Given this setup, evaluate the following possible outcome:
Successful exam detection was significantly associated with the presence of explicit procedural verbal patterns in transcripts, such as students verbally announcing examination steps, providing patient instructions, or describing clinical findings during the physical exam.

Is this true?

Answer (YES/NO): YES